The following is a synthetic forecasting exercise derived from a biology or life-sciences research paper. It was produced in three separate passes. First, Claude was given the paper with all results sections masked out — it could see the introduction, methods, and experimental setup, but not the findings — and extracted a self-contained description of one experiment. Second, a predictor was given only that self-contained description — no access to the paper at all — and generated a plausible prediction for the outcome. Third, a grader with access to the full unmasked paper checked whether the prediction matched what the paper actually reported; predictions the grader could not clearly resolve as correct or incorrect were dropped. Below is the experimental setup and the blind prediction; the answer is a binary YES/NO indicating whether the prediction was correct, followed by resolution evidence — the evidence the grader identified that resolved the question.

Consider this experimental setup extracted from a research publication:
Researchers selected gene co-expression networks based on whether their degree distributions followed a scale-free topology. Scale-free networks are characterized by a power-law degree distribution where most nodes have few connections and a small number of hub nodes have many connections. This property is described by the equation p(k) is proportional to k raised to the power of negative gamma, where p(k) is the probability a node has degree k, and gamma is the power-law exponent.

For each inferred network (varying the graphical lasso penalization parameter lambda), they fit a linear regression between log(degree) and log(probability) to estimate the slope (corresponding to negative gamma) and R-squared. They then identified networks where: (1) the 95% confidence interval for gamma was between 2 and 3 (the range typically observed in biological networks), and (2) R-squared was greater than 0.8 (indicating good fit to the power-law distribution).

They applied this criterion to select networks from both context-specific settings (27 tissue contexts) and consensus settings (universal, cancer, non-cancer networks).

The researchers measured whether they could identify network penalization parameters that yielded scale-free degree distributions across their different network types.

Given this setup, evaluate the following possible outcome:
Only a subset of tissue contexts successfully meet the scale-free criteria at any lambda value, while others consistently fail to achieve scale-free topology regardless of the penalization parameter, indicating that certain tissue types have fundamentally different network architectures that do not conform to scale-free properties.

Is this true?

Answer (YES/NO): NO